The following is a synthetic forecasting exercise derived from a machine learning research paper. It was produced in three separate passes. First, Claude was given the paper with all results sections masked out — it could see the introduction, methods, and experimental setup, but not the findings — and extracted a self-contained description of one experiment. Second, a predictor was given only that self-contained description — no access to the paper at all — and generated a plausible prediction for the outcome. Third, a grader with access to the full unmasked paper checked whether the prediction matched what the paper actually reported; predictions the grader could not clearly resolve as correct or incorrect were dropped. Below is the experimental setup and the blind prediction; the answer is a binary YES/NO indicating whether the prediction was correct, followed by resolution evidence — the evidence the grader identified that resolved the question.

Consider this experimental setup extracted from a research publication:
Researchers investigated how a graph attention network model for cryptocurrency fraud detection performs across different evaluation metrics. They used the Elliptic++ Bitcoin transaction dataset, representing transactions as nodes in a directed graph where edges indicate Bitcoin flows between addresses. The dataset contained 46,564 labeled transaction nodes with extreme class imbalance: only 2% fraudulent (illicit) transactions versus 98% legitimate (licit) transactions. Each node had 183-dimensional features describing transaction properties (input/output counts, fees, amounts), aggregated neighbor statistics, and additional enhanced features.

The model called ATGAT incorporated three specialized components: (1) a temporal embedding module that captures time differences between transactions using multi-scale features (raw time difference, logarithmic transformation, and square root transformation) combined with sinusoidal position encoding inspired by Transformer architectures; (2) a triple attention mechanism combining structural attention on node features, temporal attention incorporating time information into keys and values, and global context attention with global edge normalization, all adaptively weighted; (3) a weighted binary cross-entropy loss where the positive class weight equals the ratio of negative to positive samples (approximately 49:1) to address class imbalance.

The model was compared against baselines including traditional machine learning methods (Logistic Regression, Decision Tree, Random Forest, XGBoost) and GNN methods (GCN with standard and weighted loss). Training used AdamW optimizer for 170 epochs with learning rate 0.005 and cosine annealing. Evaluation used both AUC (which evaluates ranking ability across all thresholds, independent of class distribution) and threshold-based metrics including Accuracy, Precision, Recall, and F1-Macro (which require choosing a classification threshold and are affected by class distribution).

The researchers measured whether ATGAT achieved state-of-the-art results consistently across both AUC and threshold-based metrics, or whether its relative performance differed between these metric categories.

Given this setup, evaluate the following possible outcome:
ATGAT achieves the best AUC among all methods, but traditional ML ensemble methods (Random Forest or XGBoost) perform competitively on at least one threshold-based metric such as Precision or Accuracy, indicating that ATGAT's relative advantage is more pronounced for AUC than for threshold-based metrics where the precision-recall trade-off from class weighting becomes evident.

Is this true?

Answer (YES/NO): YES